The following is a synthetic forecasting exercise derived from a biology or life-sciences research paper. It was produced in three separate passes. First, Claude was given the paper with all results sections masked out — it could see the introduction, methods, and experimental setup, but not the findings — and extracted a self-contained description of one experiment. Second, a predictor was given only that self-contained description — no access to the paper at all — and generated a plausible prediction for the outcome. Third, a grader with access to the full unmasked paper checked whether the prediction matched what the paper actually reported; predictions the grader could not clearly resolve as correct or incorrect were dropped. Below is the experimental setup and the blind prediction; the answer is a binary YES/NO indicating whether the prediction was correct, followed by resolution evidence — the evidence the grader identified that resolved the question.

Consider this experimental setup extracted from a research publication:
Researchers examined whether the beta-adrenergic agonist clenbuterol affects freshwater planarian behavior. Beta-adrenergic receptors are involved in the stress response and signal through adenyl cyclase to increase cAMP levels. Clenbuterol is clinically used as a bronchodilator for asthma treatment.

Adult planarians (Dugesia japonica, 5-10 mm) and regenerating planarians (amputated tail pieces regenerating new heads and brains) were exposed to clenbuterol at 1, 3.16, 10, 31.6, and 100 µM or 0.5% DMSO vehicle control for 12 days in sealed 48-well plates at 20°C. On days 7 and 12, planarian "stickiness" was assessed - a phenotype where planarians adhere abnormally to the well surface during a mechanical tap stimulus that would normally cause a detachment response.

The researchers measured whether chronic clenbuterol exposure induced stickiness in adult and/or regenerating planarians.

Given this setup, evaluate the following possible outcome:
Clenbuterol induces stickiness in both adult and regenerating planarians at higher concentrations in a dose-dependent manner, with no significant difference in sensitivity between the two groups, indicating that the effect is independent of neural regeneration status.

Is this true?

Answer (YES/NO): NO